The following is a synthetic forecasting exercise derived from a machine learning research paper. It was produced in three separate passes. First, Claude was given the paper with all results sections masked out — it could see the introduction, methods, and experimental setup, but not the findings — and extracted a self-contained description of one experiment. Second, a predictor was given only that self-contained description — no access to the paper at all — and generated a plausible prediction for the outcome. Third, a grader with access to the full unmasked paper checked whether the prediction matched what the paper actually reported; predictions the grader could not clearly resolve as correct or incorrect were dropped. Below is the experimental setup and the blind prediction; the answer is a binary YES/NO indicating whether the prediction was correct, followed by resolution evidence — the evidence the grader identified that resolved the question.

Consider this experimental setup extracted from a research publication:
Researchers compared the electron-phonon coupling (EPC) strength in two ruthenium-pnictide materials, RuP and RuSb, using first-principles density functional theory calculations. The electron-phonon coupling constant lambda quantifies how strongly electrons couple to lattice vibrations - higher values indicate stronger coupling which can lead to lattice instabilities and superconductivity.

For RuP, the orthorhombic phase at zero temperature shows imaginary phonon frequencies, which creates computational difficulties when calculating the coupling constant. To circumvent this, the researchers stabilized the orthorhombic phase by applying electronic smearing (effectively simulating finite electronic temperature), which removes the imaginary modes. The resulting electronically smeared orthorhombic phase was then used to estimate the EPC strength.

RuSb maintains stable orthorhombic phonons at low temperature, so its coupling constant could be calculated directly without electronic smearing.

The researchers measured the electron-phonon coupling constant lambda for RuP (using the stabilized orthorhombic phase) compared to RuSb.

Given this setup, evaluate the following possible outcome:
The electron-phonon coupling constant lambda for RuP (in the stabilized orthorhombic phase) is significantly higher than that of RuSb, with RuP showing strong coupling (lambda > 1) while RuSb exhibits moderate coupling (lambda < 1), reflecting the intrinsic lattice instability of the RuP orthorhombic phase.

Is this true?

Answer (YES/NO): YES